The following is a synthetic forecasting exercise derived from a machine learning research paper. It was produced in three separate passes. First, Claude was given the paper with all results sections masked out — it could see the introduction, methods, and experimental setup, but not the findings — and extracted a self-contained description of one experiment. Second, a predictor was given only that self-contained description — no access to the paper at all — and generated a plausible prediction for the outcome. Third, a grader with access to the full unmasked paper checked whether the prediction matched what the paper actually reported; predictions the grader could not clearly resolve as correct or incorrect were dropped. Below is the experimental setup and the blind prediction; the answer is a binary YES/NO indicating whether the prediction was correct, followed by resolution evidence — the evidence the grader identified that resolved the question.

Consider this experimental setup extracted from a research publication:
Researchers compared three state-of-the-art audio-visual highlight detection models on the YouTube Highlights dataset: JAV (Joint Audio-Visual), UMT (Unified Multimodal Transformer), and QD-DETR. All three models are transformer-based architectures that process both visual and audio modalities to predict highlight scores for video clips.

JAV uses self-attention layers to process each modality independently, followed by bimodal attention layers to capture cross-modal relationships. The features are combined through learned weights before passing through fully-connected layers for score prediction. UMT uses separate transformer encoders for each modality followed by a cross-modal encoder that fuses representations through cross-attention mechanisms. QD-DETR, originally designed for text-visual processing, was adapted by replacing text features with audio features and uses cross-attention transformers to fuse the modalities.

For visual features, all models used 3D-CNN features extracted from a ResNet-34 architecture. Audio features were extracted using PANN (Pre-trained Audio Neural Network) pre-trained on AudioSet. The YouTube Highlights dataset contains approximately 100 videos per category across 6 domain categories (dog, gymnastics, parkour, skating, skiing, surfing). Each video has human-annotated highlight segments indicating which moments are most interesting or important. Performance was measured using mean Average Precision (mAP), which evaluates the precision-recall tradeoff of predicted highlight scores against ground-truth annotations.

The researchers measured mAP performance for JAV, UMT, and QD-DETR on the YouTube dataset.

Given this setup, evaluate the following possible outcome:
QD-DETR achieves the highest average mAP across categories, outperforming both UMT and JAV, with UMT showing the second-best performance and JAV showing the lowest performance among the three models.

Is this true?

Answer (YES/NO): NO